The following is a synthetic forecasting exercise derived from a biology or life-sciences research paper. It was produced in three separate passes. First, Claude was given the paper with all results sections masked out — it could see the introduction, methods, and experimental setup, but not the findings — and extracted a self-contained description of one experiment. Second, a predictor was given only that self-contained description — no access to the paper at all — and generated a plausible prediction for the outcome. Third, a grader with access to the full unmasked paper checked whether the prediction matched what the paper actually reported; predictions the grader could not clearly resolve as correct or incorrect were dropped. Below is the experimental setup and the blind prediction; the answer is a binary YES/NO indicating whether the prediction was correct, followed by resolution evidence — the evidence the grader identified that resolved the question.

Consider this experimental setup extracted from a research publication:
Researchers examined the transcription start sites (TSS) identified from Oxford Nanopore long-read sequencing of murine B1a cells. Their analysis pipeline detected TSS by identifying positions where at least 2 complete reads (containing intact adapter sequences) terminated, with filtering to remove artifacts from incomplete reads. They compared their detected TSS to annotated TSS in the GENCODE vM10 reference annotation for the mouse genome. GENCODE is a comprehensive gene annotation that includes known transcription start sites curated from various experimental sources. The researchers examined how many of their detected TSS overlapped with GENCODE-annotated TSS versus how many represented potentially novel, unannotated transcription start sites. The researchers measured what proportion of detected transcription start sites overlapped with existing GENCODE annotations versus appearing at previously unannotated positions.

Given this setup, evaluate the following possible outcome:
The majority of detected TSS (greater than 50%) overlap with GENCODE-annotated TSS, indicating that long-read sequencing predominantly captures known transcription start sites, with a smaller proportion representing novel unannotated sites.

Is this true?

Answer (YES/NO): YES